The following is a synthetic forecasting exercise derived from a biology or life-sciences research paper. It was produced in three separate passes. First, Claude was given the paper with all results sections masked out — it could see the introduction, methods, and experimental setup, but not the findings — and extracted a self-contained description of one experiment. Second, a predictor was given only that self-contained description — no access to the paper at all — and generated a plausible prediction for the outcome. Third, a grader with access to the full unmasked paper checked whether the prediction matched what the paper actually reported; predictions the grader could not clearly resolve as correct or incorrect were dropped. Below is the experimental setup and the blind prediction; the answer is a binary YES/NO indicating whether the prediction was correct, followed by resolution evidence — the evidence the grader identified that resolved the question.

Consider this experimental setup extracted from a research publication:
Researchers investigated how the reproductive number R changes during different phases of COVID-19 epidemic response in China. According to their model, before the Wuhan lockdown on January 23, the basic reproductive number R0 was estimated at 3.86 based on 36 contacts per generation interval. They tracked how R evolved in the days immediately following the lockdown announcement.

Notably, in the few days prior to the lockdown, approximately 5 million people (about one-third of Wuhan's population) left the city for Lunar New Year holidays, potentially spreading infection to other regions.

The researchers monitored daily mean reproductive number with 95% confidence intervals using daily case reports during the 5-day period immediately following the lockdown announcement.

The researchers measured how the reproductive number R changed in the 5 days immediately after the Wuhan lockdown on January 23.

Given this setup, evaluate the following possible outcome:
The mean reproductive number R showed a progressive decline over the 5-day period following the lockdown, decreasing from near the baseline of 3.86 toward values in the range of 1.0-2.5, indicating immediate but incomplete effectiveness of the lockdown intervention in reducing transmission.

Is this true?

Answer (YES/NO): NO